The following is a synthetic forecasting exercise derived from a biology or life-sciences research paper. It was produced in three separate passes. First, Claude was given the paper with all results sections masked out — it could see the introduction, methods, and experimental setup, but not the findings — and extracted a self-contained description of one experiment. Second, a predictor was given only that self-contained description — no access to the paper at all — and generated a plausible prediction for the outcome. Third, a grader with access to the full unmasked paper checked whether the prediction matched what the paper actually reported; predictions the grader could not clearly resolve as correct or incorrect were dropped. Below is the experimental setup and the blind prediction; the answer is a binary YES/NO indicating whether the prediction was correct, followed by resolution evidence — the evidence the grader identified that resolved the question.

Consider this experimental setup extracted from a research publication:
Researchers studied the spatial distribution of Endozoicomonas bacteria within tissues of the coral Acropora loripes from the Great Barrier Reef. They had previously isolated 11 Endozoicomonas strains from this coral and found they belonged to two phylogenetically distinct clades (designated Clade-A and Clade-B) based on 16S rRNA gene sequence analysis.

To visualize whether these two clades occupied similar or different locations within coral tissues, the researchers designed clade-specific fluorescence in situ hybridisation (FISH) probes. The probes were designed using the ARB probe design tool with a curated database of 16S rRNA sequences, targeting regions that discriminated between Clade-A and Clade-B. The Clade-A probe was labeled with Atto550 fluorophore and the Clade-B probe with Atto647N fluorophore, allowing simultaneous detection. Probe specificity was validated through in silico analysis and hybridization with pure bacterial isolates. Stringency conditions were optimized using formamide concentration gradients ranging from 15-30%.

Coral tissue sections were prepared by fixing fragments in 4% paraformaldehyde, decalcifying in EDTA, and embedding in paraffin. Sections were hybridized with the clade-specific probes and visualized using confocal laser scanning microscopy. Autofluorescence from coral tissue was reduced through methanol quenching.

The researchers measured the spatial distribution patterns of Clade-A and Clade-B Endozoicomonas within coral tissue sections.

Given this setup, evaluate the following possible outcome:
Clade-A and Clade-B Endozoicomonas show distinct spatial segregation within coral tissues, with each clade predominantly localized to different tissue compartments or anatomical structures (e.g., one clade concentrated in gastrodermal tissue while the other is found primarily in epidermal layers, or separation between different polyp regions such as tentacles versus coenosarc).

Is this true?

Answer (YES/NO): NO